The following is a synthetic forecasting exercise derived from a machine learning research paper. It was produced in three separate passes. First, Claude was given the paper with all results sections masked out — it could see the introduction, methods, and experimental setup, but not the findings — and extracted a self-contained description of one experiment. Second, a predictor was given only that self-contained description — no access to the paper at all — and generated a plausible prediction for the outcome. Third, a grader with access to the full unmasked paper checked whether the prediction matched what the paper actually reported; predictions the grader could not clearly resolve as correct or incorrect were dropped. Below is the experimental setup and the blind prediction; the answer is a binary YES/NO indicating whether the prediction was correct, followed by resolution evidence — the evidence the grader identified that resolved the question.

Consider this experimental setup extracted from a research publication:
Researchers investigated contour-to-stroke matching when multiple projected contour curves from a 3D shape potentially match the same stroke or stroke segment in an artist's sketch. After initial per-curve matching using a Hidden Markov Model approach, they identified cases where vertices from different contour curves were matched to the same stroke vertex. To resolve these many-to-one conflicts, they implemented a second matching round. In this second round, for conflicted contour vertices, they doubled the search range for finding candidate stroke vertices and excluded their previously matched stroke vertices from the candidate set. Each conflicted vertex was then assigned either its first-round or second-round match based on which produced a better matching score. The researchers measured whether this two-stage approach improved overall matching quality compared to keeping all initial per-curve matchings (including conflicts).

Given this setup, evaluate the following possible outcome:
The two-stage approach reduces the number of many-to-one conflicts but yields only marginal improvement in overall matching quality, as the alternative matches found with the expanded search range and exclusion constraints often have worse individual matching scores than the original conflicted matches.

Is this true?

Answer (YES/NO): NO